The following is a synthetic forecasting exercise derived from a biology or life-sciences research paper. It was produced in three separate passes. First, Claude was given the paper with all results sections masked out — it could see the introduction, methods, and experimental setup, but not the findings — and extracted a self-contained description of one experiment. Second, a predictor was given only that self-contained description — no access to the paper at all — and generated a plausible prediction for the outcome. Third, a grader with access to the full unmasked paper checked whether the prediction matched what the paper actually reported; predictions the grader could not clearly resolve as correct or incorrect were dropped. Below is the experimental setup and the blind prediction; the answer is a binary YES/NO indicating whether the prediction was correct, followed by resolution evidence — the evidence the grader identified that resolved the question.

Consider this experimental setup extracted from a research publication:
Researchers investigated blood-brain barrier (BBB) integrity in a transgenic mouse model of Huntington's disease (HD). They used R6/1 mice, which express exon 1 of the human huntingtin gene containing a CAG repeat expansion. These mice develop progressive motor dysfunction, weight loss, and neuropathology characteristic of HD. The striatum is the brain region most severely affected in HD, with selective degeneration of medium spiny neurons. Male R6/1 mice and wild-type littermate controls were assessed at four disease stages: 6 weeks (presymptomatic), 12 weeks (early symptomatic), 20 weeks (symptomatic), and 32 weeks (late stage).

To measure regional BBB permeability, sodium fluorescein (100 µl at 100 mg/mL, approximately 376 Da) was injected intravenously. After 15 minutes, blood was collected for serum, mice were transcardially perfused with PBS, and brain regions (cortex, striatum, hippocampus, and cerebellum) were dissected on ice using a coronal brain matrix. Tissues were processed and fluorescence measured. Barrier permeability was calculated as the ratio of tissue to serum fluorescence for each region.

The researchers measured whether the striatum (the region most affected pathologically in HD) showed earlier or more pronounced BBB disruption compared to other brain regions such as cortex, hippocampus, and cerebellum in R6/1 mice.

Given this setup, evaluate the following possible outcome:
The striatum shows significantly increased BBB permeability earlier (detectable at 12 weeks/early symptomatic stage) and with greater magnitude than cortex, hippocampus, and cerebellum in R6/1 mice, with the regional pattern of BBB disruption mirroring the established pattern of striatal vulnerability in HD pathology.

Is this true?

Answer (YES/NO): NO